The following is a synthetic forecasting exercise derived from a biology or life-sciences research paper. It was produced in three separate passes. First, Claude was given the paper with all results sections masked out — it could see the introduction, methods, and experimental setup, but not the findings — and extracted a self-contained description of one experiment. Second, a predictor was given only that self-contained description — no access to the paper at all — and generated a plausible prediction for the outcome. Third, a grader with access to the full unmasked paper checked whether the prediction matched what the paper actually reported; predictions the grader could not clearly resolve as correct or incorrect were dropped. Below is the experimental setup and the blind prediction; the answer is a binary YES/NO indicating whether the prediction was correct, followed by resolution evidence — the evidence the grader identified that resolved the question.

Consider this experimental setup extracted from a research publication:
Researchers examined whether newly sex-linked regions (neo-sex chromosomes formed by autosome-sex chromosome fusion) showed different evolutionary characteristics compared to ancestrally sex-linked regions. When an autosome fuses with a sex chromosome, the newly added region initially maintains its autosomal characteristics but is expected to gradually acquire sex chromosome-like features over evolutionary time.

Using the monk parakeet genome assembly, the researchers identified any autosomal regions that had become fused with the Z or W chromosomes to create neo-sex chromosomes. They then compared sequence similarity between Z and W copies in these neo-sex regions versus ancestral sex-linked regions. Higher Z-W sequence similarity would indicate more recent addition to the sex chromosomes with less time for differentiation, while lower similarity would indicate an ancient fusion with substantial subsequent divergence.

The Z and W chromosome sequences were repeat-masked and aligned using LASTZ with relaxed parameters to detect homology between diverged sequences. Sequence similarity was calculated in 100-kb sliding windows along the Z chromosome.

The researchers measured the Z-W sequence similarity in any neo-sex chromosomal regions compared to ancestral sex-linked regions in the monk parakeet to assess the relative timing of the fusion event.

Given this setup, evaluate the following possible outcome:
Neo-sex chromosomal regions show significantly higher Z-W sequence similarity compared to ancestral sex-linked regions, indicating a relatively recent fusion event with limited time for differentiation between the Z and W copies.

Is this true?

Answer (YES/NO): YES